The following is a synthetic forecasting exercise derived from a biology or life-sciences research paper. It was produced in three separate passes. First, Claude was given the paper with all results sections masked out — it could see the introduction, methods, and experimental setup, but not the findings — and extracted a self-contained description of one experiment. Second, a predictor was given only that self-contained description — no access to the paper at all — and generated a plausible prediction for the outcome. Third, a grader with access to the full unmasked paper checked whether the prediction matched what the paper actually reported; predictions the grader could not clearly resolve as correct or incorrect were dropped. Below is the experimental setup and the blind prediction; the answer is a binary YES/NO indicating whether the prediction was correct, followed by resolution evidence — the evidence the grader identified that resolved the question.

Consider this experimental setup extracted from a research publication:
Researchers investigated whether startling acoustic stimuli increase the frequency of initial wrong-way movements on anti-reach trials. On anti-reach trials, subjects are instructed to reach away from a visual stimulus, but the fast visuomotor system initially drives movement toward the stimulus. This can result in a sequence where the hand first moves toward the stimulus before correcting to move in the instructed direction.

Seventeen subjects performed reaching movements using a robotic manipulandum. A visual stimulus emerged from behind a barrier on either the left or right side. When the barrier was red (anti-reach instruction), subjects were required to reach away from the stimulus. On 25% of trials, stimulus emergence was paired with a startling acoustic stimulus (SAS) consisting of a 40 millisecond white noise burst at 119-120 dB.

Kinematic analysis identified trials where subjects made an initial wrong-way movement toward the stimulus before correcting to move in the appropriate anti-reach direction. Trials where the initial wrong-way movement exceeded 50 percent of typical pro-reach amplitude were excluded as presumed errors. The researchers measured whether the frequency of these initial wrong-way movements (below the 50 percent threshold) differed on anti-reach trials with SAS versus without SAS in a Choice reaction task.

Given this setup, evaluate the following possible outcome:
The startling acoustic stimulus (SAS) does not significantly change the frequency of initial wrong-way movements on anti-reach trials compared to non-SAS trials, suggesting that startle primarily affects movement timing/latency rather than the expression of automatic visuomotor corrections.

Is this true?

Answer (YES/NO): NO